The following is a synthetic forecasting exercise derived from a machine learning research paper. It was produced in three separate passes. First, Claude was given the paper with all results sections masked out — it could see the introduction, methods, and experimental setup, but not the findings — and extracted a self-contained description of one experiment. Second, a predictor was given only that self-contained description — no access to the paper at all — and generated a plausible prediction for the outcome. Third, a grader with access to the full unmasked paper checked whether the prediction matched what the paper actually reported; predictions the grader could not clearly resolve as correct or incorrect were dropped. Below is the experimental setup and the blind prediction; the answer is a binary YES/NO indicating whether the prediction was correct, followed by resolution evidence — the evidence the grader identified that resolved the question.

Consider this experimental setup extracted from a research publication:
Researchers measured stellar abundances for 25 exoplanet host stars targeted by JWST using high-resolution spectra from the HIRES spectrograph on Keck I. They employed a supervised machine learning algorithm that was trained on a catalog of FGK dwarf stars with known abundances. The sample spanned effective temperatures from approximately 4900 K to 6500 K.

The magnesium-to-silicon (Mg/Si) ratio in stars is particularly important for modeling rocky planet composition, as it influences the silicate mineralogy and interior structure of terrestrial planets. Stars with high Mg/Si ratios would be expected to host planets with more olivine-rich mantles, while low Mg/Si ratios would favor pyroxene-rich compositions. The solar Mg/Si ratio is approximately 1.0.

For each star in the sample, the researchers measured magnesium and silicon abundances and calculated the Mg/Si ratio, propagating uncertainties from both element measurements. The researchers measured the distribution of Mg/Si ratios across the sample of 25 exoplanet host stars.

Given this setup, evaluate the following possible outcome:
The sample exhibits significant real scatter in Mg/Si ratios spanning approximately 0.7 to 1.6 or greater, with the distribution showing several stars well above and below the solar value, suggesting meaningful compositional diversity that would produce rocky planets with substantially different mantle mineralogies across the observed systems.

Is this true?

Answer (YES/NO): NO